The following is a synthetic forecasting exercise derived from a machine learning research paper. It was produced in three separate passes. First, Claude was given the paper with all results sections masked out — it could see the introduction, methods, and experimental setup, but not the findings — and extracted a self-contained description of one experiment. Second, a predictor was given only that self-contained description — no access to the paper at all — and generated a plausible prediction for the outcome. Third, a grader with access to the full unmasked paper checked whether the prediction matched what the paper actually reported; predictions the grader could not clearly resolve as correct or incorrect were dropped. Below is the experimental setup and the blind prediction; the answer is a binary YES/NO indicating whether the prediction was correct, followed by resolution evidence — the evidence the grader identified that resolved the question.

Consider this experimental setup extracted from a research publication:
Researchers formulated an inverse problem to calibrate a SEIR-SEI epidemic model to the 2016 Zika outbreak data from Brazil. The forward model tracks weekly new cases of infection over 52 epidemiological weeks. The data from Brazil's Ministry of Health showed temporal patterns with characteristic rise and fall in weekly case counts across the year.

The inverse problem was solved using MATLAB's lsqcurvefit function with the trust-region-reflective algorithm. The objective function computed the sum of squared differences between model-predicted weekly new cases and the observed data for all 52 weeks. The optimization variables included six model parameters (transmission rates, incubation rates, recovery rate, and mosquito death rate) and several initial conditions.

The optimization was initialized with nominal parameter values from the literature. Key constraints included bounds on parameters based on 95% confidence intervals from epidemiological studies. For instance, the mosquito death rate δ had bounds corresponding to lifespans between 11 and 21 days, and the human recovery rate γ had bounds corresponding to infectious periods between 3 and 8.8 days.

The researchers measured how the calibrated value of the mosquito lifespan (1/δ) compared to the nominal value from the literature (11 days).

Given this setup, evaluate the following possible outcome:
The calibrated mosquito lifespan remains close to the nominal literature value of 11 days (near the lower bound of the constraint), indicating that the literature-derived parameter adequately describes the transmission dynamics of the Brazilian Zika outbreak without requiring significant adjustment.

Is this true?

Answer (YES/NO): NO